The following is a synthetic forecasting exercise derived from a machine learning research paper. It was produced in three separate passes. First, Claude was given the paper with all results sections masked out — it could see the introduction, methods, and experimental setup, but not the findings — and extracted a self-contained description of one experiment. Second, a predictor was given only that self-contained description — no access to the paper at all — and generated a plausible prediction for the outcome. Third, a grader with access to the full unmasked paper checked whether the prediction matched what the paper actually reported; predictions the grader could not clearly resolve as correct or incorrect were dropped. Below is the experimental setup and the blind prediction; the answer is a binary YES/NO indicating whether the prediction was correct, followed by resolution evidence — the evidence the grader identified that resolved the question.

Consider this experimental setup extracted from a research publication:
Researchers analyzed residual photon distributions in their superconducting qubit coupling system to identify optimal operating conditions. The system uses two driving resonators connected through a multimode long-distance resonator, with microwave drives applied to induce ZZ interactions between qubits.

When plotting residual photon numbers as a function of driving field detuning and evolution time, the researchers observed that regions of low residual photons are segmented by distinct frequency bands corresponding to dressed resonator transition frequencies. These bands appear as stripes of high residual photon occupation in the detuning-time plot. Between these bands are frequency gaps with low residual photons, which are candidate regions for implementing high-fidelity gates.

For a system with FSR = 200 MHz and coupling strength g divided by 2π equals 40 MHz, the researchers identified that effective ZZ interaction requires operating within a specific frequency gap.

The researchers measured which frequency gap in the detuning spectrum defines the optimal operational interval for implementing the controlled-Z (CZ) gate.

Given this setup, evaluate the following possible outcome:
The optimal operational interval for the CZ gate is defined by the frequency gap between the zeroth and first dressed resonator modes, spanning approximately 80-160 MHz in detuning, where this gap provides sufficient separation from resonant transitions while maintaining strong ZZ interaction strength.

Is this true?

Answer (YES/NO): NO